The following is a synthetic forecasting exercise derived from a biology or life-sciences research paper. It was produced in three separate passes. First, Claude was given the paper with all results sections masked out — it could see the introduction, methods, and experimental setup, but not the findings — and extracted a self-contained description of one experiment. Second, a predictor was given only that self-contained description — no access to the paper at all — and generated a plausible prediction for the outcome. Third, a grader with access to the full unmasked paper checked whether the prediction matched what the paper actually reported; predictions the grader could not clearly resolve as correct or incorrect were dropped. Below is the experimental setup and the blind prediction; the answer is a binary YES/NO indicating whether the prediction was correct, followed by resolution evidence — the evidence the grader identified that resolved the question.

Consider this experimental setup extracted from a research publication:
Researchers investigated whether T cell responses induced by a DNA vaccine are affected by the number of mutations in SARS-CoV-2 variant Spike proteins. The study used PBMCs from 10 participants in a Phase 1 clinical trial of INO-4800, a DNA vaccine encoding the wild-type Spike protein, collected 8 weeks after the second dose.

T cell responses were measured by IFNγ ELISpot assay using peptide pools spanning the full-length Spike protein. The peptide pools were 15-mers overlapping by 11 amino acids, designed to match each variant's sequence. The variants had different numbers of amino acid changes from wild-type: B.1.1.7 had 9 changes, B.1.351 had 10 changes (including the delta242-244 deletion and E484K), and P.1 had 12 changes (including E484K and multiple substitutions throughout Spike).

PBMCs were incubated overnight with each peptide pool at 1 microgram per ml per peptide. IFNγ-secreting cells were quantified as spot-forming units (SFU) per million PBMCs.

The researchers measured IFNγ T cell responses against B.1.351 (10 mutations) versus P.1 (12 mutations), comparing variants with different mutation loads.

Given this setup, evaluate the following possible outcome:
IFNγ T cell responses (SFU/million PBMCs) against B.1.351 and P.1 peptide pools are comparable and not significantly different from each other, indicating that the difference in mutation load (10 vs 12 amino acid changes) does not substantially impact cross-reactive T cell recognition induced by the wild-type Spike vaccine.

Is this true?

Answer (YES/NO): YES